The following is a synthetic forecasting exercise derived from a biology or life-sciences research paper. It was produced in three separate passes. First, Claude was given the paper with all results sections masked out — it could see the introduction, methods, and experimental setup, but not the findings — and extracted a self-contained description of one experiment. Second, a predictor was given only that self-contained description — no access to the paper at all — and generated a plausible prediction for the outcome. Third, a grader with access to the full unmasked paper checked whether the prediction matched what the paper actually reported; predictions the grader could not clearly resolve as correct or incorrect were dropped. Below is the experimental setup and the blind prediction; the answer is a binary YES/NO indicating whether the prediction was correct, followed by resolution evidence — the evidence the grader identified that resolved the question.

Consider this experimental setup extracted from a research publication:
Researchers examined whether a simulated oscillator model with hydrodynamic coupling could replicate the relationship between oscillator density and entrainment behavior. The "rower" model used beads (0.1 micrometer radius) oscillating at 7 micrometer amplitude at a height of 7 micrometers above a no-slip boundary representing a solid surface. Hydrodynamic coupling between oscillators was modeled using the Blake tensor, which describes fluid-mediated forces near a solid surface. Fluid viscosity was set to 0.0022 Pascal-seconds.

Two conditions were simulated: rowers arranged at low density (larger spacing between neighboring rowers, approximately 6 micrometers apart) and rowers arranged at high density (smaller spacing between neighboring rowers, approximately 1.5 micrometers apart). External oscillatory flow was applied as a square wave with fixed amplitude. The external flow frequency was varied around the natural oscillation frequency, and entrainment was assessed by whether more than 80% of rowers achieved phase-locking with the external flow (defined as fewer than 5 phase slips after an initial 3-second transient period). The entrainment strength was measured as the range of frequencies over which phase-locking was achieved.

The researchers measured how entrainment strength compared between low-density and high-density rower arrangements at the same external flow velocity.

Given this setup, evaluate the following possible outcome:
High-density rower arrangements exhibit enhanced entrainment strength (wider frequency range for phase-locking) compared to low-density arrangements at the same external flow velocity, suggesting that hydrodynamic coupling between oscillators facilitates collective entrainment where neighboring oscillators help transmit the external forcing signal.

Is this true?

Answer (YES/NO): NO